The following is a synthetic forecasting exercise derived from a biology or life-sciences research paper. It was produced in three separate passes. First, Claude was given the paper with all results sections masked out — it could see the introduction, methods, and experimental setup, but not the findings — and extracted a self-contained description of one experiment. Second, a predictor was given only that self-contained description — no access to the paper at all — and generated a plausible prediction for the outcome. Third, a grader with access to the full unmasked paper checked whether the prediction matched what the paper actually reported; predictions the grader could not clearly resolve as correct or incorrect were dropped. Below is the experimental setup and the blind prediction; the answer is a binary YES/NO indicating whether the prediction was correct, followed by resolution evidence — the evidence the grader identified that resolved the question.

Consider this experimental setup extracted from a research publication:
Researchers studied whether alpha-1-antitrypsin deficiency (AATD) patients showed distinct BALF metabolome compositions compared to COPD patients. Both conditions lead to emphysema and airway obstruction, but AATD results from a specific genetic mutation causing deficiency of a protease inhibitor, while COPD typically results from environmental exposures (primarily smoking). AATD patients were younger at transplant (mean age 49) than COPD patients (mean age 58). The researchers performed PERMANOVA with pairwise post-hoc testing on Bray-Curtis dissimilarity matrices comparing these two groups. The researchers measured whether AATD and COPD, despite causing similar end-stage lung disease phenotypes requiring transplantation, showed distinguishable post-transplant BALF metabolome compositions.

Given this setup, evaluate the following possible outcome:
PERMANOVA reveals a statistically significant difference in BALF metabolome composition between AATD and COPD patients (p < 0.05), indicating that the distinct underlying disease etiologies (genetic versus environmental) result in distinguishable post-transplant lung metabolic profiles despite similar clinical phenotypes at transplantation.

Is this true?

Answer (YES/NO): YES